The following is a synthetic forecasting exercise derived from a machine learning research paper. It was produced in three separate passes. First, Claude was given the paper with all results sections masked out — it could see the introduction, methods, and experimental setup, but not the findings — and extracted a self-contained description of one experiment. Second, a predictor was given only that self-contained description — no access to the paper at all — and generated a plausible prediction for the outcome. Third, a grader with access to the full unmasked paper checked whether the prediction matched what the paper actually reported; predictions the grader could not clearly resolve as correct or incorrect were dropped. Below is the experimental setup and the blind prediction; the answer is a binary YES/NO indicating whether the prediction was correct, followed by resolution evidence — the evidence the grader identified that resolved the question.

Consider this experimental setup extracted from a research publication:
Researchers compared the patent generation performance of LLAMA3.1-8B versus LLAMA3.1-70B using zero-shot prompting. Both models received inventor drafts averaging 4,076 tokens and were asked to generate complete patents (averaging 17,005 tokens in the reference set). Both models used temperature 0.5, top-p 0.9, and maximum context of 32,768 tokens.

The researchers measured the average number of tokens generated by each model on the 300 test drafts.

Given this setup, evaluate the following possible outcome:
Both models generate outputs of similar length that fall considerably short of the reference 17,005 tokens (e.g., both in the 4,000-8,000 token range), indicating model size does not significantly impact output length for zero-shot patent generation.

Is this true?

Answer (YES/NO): NO